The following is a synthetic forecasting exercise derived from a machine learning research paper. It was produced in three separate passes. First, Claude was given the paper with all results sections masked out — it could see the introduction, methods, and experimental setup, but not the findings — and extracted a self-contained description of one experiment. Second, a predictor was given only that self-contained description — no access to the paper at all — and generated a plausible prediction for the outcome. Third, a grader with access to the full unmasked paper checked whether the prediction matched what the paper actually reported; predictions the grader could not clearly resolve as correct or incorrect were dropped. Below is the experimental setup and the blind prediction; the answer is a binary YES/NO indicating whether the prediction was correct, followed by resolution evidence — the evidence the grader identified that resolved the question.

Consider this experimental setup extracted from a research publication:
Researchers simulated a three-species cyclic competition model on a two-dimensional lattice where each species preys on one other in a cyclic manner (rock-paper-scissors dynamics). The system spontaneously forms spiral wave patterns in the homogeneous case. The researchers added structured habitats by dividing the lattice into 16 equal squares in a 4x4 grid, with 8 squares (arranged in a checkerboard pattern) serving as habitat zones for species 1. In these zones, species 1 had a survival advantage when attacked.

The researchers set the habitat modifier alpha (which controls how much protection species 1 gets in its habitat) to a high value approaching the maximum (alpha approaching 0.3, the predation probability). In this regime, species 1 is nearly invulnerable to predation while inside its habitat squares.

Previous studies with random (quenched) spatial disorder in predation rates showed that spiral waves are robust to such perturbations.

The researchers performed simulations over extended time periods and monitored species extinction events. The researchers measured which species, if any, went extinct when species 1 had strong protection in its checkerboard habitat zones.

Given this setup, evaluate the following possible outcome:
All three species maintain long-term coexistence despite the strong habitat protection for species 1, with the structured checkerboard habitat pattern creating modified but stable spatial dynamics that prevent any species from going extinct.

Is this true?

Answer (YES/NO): NO